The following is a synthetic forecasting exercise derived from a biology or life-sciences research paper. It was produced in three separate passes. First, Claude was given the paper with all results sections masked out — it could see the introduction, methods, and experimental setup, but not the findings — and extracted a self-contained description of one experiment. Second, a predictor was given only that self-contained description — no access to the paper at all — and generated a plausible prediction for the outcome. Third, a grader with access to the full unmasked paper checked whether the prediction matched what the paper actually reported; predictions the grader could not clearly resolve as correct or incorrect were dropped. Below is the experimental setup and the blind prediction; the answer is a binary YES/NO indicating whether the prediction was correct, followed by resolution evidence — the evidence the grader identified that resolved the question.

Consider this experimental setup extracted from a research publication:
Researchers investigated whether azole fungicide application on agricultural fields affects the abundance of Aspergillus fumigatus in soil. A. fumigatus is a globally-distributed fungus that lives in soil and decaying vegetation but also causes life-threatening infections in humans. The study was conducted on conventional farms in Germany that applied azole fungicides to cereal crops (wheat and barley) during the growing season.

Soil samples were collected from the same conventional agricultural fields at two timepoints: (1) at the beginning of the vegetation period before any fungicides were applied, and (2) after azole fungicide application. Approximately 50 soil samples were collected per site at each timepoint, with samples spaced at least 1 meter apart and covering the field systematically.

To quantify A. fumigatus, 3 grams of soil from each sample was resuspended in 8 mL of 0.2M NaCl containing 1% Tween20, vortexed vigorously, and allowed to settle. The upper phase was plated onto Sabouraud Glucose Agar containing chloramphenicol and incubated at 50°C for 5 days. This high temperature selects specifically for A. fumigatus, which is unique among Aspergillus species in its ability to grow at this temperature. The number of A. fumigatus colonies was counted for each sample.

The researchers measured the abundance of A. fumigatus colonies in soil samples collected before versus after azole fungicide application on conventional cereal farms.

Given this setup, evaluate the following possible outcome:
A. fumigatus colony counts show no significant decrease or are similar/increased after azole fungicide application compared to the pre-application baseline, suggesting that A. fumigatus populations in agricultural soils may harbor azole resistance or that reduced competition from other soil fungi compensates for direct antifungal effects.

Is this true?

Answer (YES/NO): NO